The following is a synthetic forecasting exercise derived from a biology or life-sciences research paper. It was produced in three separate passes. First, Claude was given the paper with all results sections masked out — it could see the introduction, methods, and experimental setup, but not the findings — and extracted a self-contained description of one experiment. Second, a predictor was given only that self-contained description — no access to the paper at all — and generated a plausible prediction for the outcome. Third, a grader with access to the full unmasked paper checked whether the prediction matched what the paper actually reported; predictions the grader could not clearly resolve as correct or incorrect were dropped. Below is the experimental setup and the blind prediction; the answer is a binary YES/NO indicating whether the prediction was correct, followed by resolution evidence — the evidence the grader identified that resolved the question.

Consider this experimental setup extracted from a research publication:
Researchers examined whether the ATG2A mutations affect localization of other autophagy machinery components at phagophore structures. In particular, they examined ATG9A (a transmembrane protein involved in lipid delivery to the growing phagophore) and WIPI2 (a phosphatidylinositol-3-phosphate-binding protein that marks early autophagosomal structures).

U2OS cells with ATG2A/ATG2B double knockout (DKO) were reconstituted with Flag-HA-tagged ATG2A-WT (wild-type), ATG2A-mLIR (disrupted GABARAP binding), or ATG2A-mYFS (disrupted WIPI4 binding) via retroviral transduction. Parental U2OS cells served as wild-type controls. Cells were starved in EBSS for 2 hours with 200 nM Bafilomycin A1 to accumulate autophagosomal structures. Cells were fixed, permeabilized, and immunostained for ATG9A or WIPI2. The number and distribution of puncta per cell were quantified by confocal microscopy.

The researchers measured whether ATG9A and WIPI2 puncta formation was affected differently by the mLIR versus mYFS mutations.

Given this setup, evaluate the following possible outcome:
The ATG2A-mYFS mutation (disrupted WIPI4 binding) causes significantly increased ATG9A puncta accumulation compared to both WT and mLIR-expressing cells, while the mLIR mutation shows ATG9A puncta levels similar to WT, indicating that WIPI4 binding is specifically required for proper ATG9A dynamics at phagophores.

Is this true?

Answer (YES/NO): NO